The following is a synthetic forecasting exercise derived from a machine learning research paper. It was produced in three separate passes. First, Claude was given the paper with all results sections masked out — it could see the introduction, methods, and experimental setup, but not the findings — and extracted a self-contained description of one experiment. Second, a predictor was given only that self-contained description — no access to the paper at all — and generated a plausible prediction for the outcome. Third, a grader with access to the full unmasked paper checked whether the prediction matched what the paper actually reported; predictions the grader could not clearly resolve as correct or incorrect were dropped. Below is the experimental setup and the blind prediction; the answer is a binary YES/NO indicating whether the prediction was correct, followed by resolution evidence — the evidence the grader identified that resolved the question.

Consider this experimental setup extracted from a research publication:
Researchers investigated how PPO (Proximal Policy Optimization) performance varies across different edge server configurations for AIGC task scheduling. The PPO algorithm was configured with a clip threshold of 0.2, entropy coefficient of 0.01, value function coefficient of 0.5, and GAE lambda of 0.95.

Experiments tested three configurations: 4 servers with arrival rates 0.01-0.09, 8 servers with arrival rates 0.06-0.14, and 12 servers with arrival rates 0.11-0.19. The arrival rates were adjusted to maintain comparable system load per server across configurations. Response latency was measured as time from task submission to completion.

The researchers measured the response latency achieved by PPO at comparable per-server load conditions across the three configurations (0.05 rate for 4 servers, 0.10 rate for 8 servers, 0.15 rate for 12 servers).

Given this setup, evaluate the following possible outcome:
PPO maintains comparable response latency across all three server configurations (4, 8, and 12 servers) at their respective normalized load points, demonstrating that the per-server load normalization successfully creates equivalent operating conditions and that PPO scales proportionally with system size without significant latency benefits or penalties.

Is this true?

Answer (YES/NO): NO